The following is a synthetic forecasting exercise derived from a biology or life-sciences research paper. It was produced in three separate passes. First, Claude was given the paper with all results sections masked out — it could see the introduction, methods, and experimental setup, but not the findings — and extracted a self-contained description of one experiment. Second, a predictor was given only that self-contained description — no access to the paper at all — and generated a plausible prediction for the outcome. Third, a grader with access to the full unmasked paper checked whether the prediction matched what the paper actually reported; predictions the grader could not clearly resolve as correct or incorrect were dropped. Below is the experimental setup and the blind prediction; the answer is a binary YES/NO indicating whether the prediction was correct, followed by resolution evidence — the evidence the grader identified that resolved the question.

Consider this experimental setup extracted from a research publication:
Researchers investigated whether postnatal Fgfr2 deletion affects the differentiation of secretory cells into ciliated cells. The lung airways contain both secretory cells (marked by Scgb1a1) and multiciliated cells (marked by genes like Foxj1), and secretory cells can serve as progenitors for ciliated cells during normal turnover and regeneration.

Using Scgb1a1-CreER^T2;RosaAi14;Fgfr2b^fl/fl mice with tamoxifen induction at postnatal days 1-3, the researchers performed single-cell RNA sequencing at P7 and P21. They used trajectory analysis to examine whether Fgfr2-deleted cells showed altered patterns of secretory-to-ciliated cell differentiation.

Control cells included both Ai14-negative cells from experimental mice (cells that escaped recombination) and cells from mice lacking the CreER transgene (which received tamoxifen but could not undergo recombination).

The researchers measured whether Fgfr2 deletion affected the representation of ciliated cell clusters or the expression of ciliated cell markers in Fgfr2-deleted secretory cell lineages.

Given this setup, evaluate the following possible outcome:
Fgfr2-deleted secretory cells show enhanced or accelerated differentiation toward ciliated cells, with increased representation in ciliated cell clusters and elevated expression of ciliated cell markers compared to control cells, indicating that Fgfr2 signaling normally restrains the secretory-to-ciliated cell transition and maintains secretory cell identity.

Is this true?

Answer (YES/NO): NO